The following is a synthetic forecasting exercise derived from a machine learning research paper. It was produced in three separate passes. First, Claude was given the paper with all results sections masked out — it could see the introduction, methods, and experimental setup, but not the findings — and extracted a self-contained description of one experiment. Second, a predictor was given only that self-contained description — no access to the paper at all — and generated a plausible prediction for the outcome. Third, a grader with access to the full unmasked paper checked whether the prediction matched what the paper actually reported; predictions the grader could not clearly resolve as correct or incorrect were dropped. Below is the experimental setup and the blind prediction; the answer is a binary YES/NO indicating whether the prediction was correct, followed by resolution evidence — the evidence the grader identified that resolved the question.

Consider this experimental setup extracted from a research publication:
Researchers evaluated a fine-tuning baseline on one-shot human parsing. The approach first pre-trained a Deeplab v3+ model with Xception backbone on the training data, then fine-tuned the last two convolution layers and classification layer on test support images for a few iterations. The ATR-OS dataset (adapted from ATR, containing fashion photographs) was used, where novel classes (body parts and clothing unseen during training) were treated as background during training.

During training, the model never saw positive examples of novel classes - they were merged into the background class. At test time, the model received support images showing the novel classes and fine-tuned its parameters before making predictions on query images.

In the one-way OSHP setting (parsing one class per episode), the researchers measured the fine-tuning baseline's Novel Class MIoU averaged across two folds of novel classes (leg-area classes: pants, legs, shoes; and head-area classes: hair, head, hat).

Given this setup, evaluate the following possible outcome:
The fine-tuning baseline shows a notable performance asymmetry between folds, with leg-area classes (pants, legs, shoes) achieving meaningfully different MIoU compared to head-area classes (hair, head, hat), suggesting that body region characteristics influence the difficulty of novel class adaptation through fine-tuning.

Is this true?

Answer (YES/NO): NO